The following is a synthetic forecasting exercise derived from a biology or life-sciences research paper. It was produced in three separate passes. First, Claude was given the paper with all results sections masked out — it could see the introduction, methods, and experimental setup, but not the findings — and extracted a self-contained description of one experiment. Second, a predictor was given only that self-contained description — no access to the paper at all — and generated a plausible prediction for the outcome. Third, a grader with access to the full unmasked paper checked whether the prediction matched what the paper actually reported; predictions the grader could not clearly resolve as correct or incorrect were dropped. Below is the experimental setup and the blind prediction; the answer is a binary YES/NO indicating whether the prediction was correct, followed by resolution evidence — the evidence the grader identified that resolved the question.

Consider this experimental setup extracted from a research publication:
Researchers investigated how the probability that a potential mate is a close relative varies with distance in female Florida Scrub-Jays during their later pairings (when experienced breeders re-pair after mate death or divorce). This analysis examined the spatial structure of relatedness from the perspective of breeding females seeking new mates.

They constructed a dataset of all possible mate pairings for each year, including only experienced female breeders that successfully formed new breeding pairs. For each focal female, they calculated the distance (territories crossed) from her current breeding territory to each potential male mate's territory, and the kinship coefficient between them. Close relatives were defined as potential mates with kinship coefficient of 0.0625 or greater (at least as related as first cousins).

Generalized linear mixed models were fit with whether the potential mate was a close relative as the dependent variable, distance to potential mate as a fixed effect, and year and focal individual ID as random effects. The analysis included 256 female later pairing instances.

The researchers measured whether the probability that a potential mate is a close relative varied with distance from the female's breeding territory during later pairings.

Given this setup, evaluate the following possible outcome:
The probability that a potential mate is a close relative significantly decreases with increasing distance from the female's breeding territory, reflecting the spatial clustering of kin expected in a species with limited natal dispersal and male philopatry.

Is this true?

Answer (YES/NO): YES